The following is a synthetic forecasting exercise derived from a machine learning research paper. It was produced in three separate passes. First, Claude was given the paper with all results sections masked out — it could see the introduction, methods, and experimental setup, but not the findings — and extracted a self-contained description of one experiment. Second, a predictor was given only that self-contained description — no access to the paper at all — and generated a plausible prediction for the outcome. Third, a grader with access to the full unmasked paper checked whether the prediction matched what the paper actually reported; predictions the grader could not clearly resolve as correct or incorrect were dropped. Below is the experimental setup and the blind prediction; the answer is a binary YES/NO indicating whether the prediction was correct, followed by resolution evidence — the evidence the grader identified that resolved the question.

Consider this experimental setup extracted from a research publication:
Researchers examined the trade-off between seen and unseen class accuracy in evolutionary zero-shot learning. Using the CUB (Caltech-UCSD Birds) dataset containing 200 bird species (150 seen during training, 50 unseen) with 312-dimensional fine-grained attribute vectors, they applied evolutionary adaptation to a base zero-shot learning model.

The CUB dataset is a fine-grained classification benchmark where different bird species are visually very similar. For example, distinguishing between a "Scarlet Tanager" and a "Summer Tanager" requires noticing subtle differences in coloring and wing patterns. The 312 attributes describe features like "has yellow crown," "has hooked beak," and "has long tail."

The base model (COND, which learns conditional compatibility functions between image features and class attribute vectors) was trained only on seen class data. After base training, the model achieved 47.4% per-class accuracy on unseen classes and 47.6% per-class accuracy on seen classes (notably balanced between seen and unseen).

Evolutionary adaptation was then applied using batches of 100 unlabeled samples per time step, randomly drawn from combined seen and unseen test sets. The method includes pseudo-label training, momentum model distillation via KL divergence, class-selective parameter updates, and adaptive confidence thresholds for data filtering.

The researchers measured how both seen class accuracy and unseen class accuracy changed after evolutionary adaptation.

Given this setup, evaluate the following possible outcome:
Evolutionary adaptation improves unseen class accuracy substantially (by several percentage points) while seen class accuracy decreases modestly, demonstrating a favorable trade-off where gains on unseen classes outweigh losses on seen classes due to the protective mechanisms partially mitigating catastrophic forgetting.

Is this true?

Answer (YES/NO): NO